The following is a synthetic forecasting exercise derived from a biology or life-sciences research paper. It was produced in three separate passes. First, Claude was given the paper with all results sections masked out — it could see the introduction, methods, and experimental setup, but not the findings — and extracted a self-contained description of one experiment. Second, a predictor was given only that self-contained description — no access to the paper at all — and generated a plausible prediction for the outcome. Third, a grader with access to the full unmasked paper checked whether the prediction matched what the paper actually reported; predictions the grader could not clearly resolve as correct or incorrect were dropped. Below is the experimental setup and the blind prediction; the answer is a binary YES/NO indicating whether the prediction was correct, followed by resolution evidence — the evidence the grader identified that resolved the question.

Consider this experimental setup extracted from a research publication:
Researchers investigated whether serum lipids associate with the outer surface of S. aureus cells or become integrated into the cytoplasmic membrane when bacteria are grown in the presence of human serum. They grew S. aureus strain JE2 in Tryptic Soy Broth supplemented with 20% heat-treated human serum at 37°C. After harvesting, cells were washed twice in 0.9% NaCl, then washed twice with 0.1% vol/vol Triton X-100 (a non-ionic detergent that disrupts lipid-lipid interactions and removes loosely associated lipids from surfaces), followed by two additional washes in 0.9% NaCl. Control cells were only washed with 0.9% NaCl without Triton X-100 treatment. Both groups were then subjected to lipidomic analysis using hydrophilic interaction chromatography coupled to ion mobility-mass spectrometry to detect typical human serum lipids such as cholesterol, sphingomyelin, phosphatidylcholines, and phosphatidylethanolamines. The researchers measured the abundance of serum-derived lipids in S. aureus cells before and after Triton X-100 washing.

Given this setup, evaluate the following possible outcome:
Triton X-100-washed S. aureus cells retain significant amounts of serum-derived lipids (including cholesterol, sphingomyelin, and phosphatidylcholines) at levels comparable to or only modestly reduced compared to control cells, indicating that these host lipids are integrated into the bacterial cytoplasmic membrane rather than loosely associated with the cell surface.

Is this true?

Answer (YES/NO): NO